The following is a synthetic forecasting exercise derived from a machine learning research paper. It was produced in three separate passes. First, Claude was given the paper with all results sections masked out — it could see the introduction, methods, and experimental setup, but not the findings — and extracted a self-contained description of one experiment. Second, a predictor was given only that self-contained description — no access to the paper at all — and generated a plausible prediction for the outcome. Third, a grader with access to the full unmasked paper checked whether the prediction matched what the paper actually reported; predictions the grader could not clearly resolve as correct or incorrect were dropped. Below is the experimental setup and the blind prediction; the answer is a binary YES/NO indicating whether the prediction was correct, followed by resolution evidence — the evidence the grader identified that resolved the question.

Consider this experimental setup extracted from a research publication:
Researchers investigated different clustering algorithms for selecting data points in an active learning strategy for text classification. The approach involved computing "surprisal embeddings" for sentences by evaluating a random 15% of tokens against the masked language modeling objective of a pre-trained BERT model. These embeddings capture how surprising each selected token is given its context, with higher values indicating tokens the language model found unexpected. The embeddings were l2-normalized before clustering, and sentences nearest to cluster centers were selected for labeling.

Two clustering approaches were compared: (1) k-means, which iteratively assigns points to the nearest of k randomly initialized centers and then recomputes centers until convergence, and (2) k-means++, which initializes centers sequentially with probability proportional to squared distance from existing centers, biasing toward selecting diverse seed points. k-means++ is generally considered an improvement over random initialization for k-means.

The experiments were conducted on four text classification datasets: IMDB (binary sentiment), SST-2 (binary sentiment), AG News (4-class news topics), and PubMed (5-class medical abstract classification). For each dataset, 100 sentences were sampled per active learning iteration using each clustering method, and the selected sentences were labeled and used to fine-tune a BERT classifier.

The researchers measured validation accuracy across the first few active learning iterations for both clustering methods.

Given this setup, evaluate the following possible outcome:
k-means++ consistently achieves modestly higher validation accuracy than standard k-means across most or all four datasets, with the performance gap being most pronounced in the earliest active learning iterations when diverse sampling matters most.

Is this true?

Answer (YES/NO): NO